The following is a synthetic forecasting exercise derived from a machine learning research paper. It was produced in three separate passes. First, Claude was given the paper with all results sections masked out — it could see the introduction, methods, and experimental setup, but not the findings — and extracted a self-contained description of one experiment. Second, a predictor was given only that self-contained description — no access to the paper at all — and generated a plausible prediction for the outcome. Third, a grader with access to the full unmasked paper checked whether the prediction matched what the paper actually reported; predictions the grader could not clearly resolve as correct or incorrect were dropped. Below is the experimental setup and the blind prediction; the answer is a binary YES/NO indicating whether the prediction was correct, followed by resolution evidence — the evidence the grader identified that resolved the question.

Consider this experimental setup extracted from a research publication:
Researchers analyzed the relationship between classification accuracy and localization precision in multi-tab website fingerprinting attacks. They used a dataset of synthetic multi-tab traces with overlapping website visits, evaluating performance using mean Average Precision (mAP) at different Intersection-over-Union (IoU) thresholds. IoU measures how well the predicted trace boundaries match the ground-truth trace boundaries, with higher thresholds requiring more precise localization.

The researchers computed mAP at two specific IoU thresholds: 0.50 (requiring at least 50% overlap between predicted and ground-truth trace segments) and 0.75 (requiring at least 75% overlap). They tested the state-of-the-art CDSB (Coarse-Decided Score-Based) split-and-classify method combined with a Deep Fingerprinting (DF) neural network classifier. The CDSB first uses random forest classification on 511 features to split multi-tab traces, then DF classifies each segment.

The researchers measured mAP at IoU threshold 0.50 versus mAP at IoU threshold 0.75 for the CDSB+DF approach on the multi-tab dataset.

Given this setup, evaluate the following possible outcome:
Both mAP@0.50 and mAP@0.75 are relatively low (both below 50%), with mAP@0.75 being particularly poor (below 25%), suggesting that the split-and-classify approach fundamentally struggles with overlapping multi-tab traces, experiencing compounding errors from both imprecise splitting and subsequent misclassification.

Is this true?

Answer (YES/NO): YES